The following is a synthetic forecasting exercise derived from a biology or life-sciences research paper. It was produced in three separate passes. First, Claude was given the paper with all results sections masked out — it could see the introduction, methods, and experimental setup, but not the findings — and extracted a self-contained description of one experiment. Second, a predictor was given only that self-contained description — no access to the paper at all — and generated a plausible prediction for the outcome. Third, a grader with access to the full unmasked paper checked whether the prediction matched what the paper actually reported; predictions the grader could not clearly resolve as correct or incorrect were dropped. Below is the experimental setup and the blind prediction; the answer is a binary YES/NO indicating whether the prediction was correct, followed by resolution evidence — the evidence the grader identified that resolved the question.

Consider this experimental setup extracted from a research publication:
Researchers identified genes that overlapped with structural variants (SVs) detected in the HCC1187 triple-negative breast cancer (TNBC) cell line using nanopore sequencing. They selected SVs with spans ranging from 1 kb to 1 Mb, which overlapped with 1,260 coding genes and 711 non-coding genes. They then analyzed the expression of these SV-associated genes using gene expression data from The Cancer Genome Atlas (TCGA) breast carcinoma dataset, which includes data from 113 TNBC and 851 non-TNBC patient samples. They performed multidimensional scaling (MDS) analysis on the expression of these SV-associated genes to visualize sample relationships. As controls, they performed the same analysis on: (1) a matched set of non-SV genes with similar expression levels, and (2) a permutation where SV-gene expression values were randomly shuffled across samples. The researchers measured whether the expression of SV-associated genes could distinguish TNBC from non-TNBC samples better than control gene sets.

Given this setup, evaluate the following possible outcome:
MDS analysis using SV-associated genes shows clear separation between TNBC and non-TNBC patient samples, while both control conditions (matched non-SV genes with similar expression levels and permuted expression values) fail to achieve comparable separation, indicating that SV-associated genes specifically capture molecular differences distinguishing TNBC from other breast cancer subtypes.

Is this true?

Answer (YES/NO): YES